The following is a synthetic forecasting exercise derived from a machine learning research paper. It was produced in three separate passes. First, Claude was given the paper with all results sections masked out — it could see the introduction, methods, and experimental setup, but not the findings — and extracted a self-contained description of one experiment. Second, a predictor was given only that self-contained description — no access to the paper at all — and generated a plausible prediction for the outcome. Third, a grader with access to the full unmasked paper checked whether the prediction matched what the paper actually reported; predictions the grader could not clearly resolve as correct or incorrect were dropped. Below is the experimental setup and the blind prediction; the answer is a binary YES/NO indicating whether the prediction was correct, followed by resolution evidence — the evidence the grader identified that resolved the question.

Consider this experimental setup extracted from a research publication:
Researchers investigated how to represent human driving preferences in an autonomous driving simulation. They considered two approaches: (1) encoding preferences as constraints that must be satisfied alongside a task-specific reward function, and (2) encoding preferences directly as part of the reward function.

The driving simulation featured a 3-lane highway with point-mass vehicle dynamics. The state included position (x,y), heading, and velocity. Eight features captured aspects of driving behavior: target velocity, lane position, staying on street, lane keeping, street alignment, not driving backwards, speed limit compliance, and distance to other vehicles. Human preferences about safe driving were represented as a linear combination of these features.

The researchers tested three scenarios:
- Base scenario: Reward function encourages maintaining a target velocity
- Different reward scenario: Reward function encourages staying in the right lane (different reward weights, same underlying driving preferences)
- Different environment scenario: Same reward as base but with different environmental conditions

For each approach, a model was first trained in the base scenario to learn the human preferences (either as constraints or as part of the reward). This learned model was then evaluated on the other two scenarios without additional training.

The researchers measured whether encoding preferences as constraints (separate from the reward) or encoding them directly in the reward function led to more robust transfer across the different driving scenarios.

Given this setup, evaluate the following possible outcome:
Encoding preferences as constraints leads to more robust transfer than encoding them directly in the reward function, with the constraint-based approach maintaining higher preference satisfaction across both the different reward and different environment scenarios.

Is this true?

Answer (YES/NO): YES